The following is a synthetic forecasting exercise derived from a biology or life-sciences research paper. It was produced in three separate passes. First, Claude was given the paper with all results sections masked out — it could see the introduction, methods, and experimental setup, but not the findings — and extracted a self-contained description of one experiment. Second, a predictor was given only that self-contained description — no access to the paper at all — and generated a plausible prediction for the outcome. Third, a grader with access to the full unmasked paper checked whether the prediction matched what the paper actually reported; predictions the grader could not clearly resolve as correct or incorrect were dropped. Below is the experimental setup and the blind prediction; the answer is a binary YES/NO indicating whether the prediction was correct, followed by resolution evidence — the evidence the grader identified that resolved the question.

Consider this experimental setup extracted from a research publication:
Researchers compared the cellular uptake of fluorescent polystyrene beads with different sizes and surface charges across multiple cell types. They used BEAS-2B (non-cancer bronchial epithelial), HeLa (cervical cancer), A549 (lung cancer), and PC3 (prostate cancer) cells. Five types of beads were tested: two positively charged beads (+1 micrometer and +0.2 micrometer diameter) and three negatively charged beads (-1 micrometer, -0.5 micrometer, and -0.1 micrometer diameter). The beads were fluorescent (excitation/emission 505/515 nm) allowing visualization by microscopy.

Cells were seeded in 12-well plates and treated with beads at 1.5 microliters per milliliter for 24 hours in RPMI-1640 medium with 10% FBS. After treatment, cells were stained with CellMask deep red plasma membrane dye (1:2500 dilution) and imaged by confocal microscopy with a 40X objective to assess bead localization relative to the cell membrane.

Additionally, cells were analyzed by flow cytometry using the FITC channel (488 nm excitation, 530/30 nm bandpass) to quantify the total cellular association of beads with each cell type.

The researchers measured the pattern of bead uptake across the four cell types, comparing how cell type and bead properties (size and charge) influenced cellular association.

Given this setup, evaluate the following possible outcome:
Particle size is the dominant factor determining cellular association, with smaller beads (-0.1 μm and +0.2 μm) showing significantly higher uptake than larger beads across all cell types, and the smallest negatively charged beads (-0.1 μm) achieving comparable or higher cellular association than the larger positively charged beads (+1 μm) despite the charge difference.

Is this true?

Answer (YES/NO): NO